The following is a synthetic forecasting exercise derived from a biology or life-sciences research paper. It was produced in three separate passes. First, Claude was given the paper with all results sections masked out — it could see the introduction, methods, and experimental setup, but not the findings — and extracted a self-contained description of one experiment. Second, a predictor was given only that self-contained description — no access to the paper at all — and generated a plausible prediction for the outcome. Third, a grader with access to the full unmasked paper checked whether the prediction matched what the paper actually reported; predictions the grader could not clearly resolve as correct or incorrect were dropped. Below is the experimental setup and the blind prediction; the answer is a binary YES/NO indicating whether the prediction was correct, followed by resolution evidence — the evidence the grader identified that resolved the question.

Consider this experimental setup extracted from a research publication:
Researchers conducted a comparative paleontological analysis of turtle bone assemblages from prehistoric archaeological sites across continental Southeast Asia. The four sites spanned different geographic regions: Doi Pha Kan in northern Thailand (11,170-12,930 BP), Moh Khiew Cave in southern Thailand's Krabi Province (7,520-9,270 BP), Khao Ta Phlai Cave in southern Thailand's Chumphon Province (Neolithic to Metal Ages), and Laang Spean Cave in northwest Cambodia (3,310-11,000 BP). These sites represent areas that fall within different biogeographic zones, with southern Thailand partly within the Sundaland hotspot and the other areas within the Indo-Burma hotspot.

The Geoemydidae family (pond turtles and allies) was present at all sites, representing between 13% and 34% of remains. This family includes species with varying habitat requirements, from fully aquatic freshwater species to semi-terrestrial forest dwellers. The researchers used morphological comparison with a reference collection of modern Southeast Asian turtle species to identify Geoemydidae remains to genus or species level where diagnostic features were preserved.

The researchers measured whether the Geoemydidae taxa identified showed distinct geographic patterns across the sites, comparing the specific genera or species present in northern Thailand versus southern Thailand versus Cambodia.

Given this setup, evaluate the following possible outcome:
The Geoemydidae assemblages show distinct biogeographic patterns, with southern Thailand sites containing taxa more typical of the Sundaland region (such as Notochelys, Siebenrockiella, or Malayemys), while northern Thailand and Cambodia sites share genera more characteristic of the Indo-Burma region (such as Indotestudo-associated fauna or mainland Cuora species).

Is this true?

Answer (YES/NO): NO